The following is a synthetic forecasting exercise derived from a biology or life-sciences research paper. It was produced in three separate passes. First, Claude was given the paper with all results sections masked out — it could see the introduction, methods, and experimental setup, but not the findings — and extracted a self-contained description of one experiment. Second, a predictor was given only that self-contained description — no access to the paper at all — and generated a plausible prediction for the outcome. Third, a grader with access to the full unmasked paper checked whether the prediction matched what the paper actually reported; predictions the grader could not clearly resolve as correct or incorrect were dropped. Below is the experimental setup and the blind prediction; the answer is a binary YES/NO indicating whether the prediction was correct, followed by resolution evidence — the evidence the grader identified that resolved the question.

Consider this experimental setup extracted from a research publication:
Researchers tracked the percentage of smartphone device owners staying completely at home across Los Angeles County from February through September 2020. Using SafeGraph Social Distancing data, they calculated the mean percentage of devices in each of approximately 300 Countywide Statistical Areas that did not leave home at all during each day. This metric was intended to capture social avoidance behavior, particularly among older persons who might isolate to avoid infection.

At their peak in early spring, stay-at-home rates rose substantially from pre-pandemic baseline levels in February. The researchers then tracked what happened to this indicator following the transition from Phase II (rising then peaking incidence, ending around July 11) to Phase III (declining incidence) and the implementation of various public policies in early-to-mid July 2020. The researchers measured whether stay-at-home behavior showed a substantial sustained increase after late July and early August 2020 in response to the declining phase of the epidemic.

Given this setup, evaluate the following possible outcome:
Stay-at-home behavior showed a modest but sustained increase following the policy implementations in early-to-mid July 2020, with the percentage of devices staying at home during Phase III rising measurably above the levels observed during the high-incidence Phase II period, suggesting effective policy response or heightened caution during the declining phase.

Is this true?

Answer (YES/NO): NO